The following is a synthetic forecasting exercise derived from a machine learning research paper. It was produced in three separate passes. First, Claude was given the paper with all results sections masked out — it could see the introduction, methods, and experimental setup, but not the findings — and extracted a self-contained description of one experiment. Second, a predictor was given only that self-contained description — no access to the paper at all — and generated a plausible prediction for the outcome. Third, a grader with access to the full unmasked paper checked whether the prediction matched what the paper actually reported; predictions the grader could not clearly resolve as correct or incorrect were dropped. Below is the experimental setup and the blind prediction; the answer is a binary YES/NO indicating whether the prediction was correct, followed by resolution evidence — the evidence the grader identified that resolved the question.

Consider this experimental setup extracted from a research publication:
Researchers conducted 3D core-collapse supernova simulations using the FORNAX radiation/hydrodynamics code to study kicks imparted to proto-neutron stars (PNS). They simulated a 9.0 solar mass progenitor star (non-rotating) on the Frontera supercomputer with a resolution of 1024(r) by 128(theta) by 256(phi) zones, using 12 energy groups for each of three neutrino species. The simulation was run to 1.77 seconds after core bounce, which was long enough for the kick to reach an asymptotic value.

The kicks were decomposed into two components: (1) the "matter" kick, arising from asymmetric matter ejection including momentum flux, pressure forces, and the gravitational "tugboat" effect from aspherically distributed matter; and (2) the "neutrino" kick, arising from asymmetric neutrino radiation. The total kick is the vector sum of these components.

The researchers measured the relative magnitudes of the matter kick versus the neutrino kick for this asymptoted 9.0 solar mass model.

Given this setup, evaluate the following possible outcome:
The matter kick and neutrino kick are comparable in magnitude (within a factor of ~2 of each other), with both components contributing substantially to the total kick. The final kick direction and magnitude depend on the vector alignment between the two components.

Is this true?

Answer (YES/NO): YES